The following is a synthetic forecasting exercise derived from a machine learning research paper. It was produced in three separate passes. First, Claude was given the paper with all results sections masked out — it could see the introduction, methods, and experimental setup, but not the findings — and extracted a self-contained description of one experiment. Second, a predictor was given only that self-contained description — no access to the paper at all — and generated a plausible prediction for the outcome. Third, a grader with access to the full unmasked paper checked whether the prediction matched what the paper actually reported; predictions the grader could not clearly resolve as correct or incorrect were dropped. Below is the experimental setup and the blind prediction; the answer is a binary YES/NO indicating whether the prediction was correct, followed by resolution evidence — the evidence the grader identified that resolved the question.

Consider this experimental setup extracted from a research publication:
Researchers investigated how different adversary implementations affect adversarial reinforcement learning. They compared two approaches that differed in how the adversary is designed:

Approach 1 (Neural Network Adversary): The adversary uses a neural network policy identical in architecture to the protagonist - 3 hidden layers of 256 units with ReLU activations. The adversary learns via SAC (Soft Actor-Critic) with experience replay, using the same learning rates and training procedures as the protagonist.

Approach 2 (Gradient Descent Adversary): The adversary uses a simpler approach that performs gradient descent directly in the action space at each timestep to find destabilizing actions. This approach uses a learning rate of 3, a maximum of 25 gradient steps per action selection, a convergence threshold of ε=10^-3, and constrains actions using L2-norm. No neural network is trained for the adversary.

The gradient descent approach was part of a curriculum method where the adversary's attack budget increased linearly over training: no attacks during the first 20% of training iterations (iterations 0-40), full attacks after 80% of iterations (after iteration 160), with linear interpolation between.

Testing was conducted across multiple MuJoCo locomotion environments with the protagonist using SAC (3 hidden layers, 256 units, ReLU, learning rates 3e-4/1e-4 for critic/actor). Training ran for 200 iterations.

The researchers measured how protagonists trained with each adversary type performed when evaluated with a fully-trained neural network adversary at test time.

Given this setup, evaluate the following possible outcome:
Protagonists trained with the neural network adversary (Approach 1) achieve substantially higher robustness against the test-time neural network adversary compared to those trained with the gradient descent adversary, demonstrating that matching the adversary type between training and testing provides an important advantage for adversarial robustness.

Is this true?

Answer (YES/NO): NO